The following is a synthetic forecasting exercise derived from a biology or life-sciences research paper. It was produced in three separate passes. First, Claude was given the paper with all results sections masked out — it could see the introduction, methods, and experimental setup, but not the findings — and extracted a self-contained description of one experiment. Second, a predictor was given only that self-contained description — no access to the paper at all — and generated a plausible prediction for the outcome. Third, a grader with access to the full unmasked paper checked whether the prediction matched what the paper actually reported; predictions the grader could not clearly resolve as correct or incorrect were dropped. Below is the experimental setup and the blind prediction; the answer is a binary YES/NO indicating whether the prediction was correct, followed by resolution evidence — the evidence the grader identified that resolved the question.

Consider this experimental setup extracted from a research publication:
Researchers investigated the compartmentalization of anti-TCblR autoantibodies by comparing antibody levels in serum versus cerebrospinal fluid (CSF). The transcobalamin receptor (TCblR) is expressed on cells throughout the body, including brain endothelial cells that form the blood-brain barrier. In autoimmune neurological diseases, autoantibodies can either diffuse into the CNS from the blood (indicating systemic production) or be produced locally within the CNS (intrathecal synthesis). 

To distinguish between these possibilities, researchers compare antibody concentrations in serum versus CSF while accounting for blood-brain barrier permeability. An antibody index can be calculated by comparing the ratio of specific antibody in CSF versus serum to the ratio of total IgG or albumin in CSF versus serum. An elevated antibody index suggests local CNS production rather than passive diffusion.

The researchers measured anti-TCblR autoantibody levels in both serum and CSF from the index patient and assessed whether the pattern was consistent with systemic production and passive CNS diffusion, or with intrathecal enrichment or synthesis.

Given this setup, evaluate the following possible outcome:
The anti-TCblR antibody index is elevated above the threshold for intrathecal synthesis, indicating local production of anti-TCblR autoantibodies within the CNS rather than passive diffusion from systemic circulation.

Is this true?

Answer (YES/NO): NO